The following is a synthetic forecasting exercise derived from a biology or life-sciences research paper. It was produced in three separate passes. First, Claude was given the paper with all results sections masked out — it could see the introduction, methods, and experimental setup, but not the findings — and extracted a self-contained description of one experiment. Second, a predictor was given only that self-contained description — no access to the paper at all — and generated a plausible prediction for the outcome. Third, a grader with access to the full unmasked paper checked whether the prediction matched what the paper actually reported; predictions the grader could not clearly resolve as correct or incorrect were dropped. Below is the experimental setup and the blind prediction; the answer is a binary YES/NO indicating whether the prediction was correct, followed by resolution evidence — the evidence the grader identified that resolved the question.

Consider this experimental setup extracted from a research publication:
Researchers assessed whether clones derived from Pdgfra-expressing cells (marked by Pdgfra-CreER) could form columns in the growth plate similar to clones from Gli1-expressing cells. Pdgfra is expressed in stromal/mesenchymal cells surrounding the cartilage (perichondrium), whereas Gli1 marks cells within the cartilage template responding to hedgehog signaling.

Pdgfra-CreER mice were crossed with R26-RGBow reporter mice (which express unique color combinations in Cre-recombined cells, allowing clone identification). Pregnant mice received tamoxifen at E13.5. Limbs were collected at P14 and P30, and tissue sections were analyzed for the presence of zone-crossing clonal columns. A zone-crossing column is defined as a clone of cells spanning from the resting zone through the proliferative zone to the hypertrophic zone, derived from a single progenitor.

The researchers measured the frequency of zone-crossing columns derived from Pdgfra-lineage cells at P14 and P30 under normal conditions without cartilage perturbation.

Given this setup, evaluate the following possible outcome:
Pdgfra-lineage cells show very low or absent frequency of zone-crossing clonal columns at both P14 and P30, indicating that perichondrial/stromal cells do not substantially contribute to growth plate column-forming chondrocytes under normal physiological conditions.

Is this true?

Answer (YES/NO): YES